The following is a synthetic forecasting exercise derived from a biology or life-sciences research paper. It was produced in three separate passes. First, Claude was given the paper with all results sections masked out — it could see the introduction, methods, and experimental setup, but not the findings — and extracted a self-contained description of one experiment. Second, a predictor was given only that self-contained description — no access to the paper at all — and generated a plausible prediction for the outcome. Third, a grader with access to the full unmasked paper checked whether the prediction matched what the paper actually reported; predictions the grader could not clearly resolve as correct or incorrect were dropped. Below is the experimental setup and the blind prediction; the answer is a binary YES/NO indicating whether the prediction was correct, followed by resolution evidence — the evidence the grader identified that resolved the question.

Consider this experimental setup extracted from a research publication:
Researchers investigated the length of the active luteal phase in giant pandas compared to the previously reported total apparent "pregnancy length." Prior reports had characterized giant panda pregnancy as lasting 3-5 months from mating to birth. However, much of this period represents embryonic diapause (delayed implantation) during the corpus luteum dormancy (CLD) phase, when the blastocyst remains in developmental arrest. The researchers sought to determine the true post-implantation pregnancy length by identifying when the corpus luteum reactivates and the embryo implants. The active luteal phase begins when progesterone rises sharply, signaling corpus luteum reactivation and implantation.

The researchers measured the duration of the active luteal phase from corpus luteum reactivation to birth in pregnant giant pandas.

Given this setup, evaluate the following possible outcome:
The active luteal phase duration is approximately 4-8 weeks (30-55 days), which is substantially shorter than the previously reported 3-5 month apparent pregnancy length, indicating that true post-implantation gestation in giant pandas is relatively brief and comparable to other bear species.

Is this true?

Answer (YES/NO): NO